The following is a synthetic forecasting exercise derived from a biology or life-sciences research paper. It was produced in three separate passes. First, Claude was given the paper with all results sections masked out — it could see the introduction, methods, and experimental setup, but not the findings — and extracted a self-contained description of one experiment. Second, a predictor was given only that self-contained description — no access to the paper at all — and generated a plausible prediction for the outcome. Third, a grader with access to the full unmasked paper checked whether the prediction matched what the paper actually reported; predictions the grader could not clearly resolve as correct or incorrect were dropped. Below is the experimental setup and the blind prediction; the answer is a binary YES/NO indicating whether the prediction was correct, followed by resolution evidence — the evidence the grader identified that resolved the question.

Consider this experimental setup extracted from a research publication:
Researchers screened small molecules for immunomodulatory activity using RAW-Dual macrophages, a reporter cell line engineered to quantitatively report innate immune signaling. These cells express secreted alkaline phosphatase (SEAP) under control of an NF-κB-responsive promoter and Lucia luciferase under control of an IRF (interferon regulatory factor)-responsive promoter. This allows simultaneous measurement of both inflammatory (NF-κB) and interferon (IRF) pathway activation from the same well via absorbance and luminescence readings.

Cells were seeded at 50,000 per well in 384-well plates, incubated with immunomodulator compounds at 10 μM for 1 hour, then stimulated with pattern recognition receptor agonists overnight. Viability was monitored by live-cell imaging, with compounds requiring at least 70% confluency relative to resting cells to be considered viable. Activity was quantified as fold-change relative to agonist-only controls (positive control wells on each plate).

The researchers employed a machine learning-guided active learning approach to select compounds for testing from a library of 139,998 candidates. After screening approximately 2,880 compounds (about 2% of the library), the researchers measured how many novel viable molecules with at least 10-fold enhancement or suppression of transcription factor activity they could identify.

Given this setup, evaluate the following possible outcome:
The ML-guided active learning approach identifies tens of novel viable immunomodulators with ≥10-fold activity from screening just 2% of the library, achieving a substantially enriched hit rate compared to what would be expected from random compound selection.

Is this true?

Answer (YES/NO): NO